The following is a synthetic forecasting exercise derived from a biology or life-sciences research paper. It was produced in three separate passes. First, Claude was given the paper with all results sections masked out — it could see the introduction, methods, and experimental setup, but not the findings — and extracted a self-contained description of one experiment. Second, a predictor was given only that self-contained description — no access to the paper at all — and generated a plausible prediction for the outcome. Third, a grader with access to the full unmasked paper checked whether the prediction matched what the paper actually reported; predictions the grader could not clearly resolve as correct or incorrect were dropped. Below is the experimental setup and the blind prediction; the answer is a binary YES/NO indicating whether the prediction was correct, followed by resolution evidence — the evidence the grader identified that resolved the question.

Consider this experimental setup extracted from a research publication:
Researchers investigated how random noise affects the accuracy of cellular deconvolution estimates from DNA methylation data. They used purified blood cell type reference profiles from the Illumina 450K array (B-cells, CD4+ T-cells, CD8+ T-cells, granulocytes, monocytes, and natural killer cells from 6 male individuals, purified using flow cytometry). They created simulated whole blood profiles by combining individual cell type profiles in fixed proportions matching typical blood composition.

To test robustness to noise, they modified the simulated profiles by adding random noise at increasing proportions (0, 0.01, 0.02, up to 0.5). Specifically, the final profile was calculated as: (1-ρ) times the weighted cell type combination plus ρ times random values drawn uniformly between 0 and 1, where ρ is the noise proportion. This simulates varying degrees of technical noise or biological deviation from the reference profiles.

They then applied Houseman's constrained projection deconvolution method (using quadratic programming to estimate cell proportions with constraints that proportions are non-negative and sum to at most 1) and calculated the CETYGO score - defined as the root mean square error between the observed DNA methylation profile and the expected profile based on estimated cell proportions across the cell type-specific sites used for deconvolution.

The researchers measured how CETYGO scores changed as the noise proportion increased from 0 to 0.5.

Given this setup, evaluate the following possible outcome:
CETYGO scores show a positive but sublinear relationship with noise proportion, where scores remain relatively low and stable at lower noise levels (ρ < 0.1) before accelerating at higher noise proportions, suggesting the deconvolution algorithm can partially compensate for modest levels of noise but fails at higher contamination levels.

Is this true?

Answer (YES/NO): NO